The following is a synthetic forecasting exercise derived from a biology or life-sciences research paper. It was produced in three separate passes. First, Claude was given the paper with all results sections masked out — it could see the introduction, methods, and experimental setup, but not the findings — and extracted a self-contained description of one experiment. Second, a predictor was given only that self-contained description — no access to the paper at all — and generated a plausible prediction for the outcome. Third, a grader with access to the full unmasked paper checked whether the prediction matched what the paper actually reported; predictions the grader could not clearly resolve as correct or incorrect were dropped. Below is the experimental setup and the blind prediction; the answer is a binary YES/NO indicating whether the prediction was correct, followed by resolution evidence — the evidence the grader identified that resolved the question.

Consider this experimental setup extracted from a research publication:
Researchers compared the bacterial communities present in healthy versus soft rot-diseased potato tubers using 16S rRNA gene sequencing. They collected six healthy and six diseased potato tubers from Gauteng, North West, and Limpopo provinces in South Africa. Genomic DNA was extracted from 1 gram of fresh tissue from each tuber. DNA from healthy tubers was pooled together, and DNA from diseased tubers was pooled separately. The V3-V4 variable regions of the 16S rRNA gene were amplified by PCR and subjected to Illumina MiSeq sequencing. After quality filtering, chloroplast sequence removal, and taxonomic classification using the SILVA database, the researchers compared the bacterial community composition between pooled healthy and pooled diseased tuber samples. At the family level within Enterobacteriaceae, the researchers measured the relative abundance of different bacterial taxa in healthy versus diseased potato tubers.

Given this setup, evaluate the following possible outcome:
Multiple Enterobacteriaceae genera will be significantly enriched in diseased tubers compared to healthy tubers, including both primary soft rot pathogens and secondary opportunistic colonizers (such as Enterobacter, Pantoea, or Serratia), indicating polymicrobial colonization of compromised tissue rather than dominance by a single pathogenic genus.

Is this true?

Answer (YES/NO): NO